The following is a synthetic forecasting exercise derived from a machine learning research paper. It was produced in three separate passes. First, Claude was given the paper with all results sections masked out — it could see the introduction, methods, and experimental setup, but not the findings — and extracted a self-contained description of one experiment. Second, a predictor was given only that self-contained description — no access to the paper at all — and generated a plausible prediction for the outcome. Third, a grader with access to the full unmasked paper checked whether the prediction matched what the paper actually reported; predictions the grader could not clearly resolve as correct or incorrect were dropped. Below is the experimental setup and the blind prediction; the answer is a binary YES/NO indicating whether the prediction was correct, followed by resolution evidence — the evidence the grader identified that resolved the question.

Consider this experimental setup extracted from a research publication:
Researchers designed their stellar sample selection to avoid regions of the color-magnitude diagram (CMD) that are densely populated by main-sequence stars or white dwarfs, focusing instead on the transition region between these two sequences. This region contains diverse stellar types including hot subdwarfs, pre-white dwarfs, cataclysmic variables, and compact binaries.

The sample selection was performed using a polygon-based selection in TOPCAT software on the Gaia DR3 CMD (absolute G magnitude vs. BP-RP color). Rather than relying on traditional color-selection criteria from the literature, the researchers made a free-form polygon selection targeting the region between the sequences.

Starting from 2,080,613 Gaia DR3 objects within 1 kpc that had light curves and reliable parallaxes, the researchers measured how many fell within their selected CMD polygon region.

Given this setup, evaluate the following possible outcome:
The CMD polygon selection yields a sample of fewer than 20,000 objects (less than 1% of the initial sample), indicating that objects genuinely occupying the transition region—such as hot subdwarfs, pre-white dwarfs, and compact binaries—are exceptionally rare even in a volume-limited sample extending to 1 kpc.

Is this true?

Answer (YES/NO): YES